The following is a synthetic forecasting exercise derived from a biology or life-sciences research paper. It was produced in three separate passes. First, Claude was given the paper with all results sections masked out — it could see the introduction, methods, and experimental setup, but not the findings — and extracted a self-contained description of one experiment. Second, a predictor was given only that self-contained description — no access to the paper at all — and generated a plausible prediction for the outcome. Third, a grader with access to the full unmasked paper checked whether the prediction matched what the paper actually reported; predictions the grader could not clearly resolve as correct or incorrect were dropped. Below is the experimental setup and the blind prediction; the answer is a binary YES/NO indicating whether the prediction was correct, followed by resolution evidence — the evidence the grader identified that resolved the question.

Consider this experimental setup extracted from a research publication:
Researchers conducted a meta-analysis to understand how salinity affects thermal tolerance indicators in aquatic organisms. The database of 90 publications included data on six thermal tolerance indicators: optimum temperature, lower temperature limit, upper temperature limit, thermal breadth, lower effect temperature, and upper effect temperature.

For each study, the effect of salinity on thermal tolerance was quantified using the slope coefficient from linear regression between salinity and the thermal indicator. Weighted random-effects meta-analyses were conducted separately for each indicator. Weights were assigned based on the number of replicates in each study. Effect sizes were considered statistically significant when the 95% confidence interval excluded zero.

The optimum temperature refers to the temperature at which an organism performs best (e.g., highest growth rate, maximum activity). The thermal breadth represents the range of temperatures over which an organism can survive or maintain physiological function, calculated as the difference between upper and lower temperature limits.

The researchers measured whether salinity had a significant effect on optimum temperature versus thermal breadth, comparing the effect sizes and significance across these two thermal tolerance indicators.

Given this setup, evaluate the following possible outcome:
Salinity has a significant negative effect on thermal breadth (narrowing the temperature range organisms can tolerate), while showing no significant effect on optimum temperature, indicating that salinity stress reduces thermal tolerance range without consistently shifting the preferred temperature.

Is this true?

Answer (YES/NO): NO